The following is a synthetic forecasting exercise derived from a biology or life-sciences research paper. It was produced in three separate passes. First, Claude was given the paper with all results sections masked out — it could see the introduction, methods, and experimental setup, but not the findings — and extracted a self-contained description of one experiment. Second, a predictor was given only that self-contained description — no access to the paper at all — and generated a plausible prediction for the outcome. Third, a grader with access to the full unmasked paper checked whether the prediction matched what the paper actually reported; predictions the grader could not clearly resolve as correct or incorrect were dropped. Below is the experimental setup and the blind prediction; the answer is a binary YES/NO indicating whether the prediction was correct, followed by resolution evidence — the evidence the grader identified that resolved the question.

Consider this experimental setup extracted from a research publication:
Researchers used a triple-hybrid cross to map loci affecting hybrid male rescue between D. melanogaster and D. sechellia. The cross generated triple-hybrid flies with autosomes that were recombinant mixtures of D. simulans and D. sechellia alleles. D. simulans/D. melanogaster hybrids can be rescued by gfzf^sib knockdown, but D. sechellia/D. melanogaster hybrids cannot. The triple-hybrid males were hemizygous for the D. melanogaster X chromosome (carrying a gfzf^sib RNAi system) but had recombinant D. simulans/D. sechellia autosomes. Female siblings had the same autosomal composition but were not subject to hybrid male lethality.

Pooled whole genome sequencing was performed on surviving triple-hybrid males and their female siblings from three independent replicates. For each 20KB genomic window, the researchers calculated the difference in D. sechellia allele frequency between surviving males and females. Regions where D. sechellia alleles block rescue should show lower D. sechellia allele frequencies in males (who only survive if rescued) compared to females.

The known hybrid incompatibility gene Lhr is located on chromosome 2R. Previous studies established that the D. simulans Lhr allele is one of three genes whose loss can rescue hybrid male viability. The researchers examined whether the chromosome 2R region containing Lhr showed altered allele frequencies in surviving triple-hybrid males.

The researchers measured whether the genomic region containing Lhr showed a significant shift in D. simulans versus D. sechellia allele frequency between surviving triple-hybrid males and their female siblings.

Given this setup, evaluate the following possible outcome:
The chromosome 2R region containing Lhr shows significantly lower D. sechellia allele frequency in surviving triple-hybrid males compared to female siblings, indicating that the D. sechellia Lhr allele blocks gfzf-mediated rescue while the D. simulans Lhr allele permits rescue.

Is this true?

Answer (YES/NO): YES